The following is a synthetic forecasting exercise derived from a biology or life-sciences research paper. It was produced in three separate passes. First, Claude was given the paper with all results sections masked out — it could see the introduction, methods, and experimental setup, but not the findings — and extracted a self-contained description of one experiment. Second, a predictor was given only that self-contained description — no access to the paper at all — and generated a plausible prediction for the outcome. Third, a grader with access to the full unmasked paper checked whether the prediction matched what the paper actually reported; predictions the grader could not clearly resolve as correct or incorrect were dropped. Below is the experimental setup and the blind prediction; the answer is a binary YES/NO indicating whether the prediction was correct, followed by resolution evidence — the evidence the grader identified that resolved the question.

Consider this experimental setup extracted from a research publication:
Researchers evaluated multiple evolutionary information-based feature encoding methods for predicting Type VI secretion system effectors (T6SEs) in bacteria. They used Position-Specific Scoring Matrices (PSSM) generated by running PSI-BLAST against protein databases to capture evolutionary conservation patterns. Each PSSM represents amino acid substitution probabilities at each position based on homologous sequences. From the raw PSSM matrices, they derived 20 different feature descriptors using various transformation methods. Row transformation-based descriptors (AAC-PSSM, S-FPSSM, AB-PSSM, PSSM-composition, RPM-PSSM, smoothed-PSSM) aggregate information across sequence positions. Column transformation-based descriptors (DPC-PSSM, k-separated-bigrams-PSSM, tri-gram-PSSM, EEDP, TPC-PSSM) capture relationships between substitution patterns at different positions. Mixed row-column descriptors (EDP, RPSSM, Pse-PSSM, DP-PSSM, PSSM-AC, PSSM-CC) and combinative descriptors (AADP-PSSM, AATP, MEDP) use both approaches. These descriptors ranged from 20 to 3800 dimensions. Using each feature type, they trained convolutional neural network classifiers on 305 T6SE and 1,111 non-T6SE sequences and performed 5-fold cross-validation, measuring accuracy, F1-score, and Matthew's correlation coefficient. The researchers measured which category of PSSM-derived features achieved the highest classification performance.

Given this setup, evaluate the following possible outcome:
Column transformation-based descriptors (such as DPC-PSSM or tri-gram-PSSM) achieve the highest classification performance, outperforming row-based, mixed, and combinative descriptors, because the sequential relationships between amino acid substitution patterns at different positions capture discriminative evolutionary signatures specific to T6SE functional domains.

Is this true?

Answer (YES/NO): NO